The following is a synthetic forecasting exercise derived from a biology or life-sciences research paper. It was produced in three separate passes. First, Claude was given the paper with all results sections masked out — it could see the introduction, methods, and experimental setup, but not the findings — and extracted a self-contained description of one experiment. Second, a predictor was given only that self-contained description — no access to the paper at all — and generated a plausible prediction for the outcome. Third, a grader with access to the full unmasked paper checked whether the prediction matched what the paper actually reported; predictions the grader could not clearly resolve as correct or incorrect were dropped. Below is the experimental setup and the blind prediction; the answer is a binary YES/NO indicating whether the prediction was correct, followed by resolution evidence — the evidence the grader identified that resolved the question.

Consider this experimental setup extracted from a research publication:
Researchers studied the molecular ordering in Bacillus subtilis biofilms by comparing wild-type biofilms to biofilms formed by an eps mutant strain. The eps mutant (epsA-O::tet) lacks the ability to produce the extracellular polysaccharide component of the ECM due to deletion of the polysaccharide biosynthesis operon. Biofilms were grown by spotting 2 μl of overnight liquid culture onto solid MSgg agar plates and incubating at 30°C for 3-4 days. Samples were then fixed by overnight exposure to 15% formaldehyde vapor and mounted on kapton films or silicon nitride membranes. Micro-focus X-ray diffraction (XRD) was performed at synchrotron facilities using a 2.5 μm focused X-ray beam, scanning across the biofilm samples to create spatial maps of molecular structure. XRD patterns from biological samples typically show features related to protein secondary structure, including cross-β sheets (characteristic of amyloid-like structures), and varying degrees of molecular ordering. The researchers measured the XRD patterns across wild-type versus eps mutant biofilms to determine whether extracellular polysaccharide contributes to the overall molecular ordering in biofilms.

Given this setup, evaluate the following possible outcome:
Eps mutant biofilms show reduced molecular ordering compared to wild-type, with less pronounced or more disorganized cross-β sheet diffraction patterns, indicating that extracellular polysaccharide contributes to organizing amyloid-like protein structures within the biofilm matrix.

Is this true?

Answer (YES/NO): NO